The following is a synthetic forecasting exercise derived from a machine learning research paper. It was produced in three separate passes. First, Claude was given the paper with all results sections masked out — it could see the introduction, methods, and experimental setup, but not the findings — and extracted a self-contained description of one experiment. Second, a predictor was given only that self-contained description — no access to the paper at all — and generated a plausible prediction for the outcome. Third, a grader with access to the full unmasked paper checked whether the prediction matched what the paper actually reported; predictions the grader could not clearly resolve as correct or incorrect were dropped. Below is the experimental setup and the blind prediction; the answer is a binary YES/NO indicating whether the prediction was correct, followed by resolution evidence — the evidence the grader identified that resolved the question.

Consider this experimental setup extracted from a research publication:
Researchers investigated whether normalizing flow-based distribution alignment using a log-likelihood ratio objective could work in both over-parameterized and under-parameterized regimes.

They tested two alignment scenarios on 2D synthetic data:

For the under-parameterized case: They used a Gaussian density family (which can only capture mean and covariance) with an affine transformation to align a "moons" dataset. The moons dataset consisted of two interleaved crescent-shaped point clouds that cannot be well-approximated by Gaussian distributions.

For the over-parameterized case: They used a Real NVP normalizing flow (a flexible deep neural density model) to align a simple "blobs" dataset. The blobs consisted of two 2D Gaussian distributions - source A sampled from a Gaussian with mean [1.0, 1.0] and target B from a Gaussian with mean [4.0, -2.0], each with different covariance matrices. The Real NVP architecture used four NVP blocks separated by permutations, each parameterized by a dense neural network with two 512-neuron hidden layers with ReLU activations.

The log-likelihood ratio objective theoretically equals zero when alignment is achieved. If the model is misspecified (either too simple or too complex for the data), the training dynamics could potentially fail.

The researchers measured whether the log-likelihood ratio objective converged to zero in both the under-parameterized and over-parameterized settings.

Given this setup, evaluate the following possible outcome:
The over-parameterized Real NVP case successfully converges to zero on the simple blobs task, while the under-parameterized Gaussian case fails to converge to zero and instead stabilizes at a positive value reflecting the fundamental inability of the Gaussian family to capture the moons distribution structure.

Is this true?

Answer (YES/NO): NO